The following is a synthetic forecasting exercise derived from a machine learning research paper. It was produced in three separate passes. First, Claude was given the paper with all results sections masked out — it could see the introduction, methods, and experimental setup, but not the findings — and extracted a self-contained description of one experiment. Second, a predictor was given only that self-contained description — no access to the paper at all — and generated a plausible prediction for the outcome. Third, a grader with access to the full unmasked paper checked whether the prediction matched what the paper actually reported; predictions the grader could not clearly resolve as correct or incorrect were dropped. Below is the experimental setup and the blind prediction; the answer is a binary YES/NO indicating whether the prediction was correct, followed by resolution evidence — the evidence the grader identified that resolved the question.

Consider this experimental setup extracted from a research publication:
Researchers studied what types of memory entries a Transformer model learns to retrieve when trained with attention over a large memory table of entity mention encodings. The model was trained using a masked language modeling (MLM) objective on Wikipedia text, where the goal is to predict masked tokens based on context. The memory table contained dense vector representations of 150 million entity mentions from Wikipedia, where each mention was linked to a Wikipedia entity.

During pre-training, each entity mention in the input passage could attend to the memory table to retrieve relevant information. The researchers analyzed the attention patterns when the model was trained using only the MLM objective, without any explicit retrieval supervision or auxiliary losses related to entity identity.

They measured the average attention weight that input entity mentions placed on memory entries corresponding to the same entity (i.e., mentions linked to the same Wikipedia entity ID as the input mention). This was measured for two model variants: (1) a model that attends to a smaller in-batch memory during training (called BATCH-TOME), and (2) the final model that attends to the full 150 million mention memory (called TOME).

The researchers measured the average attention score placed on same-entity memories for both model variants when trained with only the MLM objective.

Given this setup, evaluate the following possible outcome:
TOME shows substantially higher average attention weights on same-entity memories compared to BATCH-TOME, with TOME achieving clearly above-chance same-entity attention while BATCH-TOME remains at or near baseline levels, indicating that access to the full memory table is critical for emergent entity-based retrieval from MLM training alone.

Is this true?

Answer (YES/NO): NO